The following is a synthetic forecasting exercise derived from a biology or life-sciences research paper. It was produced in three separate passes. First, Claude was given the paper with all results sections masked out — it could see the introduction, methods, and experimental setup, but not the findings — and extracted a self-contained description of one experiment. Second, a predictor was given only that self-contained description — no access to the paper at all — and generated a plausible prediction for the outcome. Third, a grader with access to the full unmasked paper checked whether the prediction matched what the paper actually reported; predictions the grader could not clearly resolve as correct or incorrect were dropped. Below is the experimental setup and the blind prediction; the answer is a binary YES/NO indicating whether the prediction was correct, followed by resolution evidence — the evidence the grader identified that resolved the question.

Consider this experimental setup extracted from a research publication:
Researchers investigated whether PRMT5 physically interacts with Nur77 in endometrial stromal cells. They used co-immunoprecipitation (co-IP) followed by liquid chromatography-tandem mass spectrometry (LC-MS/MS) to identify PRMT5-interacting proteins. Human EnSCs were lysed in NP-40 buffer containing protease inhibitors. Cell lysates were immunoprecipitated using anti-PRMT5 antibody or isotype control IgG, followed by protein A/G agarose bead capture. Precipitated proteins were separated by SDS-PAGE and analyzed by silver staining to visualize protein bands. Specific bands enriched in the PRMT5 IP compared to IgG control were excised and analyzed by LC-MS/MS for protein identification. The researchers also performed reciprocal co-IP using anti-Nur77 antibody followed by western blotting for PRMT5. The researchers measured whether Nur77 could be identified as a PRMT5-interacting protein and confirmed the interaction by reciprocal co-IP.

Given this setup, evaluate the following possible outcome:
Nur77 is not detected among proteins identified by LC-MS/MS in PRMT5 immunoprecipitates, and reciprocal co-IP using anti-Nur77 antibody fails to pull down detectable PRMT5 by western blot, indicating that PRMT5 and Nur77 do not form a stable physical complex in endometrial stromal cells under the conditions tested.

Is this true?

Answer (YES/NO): NO